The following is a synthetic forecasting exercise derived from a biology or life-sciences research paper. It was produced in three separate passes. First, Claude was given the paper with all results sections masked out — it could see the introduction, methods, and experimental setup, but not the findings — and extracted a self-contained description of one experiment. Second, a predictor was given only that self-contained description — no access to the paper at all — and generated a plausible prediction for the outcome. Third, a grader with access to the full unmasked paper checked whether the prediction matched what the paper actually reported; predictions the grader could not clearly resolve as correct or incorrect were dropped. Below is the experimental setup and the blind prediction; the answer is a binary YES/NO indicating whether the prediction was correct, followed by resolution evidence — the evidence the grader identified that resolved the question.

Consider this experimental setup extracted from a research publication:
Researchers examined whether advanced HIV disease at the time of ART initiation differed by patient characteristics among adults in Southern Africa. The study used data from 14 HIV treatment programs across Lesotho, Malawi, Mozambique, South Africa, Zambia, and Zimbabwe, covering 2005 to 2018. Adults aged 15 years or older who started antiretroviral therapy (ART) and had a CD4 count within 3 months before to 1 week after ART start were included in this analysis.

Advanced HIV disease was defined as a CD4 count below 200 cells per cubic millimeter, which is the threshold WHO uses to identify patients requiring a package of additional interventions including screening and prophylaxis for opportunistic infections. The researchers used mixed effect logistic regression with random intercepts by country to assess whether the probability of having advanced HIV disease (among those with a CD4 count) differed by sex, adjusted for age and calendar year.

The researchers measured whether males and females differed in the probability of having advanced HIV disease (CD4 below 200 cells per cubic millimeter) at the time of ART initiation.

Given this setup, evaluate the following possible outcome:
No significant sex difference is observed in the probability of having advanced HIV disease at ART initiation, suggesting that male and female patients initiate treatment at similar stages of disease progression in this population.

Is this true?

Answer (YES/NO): NO